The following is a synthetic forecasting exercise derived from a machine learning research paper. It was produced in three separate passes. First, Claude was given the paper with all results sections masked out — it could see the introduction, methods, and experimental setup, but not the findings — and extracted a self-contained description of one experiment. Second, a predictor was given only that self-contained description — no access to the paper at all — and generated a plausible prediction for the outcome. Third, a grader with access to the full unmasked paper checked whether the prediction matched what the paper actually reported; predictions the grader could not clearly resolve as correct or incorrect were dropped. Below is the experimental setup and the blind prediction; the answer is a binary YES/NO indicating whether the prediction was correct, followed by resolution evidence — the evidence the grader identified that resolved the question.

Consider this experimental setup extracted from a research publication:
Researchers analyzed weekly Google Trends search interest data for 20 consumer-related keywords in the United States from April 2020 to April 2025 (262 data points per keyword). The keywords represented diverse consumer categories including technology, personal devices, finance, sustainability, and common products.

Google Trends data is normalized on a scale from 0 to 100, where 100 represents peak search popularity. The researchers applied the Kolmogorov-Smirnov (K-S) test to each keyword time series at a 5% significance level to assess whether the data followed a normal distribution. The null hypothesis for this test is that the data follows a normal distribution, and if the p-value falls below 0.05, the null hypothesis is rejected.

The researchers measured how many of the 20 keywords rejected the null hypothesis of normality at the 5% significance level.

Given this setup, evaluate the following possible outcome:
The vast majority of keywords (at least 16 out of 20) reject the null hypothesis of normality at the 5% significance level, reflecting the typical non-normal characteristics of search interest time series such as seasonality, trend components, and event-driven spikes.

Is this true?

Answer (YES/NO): NO